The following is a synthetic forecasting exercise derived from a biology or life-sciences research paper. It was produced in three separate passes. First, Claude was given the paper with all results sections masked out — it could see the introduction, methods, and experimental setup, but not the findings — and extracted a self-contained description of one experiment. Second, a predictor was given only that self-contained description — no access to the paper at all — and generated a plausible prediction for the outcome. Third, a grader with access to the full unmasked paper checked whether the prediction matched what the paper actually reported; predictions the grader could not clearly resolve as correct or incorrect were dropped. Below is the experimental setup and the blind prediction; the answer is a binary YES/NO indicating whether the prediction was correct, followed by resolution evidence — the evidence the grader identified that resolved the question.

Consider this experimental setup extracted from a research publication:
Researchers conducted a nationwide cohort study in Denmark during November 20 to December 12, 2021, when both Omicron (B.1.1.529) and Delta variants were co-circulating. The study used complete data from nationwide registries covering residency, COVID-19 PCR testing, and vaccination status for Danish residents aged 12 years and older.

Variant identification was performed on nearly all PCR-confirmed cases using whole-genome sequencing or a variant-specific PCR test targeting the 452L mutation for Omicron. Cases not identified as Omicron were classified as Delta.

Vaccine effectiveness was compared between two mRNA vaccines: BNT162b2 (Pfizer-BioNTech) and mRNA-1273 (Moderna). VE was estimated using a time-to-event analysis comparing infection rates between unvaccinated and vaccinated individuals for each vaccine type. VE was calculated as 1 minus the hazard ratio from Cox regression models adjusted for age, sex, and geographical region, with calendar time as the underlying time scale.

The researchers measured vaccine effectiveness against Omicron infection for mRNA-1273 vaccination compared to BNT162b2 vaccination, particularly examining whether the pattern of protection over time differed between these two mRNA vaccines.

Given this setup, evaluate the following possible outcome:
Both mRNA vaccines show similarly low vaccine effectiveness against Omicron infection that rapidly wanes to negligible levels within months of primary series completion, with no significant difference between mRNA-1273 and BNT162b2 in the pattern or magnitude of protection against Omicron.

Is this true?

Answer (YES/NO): NO